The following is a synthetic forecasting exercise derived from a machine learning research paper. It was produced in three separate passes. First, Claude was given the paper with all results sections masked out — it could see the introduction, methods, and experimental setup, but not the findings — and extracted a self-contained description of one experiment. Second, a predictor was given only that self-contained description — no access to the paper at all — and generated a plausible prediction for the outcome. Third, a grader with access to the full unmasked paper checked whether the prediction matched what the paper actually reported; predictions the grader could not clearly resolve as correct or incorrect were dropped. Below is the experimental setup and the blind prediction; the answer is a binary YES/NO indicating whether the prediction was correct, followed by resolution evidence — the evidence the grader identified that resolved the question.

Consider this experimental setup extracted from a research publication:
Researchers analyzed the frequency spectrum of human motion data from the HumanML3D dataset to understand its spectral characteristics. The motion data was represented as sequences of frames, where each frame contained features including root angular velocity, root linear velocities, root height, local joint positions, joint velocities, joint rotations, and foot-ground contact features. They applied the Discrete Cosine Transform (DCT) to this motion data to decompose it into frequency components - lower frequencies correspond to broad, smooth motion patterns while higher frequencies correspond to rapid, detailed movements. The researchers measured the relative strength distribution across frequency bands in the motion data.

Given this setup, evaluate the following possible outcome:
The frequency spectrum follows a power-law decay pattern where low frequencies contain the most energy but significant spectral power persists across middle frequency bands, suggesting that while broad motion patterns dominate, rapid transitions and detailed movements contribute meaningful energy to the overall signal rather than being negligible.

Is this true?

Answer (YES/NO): NO